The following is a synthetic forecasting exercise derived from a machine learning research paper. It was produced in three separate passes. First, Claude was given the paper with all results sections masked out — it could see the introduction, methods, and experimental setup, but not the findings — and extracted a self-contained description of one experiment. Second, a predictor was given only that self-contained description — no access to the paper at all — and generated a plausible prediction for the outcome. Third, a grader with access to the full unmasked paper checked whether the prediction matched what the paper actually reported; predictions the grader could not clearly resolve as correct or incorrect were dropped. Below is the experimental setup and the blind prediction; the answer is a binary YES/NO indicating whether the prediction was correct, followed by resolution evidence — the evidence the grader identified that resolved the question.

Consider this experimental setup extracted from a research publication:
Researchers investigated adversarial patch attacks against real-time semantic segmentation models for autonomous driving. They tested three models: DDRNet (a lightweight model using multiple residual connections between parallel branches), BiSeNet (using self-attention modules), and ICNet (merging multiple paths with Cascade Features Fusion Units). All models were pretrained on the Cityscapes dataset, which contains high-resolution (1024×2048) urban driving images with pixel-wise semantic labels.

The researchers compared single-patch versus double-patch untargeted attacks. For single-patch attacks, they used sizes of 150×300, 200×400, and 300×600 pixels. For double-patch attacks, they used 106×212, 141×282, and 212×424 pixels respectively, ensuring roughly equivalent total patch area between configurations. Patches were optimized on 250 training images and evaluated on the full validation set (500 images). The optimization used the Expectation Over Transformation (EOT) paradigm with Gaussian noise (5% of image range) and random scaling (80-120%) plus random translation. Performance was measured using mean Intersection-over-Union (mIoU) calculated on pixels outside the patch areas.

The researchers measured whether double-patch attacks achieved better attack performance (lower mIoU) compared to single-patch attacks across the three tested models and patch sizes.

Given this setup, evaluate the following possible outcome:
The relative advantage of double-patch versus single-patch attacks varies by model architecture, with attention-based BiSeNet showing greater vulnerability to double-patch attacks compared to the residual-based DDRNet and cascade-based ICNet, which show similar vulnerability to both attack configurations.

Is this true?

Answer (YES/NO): NO